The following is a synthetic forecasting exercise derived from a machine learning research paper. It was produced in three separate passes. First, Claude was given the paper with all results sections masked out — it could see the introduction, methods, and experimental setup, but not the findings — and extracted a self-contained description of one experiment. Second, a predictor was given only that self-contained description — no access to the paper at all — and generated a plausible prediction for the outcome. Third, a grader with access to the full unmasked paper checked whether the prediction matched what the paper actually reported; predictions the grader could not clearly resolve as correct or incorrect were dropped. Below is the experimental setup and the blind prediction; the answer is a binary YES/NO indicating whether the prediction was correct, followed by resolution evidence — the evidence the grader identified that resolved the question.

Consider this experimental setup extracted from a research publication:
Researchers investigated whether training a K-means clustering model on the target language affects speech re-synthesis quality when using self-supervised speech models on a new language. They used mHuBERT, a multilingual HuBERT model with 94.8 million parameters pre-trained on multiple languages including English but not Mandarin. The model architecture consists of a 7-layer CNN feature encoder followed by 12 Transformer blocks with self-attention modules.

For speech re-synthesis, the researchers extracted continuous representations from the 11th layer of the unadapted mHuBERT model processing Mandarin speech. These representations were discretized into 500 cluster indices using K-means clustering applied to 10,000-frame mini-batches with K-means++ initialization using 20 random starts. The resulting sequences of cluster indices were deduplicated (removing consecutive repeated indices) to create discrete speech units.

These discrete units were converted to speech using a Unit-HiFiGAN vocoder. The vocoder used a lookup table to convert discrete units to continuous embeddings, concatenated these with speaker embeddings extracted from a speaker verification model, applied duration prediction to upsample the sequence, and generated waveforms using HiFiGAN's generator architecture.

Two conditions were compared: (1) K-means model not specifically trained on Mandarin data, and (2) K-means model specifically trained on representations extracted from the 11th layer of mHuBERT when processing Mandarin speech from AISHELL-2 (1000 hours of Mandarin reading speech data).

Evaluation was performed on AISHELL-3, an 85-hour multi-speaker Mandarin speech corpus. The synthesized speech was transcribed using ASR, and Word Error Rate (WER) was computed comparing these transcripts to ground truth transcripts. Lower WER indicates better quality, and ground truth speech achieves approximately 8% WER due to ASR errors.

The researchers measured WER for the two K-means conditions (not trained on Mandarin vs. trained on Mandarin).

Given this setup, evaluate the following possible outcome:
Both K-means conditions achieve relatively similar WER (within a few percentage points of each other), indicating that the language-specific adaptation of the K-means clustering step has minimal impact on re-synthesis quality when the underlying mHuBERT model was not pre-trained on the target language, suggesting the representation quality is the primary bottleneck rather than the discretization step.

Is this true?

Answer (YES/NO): NO